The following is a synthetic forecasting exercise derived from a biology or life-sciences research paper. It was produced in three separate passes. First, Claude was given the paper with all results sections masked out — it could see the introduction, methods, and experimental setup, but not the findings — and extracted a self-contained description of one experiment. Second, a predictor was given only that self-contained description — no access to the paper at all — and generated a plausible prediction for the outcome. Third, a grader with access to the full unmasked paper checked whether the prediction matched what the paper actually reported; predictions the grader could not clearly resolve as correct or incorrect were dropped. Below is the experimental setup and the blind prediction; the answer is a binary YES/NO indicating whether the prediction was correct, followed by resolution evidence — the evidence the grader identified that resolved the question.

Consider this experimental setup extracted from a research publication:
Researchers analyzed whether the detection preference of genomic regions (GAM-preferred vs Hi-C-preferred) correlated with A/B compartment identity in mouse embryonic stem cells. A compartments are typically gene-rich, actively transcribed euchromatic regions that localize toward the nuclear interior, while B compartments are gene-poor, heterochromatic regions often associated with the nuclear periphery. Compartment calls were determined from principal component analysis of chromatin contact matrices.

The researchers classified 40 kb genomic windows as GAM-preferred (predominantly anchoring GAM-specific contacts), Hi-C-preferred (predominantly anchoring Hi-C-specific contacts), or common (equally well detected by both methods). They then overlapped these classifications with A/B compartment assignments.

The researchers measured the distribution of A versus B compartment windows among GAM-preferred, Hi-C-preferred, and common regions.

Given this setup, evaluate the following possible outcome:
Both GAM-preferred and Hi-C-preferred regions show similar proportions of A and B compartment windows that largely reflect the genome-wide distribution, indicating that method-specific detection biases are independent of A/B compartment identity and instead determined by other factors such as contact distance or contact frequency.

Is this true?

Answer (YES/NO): NO